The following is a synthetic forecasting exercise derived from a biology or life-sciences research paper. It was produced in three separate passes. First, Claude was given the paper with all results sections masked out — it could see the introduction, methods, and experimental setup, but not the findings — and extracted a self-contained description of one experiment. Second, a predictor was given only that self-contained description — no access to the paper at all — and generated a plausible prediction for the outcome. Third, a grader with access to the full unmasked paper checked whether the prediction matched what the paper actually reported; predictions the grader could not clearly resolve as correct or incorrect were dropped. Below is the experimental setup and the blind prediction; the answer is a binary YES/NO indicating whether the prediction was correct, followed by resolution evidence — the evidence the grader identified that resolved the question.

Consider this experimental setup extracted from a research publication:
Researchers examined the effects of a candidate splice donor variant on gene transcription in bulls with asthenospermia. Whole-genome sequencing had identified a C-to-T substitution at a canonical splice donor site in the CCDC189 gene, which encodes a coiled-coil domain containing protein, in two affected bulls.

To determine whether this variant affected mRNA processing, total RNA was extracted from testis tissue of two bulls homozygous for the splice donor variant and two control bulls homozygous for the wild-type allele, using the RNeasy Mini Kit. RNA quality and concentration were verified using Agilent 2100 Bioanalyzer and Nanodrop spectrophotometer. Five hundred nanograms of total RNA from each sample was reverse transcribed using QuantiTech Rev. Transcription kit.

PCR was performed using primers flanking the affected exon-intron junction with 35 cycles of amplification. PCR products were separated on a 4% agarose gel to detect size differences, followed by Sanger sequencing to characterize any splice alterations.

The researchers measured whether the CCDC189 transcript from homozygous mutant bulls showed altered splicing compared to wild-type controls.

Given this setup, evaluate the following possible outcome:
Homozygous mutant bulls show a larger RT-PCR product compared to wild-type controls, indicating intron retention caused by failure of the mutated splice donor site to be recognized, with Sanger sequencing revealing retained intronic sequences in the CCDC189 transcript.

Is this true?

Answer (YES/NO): NO